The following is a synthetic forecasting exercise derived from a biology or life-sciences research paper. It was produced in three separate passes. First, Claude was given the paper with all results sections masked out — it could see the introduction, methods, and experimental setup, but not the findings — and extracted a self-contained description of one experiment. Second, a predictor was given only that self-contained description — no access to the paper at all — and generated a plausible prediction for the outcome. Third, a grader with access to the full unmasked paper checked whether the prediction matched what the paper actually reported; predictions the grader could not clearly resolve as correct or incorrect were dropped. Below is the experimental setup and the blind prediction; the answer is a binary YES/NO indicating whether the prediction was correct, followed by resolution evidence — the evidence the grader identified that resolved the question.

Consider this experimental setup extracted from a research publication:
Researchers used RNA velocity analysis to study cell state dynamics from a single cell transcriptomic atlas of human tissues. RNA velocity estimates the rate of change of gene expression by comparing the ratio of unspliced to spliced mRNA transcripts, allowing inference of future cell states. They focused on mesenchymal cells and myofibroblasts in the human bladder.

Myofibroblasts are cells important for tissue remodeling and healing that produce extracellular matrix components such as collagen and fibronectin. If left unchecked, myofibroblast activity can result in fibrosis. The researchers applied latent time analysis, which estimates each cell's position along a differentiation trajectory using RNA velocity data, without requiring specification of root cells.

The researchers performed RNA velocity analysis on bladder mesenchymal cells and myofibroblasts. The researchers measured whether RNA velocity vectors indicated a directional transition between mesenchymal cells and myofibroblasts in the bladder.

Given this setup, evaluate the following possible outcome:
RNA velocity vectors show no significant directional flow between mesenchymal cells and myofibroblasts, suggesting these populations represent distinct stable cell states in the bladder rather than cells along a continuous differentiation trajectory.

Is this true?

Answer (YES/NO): NO